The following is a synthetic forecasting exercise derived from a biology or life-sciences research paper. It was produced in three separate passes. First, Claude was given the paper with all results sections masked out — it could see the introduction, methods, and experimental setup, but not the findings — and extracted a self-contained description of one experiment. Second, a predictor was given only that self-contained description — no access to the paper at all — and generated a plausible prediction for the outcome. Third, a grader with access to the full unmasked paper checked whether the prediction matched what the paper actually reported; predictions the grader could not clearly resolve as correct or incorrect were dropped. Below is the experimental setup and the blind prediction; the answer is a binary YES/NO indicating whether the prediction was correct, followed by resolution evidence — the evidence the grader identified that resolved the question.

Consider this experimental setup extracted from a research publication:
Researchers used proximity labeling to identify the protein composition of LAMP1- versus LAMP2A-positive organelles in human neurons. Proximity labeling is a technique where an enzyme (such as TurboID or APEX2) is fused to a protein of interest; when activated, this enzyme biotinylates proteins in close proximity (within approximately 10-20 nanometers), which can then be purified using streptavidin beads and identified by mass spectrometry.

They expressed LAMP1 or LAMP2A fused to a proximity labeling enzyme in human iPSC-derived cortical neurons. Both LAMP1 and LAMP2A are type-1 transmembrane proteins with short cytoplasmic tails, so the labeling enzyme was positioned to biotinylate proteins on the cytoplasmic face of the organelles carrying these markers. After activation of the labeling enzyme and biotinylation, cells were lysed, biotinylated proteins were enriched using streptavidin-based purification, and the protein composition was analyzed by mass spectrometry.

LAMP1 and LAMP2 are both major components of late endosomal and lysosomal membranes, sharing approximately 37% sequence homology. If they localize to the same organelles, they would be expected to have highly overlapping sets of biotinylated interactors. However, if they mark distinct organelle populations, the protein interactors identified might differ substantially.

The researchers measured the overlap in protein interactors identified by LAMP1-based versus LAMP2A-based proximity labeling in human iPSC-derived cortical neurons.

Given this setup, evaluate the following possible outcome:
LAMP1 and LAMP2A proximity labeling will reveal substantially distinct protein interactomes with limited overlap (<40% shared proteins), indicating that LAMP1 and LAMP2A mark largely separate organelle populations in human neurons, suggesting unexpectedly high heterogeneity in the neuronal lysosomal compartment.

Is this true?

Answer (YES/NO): NO